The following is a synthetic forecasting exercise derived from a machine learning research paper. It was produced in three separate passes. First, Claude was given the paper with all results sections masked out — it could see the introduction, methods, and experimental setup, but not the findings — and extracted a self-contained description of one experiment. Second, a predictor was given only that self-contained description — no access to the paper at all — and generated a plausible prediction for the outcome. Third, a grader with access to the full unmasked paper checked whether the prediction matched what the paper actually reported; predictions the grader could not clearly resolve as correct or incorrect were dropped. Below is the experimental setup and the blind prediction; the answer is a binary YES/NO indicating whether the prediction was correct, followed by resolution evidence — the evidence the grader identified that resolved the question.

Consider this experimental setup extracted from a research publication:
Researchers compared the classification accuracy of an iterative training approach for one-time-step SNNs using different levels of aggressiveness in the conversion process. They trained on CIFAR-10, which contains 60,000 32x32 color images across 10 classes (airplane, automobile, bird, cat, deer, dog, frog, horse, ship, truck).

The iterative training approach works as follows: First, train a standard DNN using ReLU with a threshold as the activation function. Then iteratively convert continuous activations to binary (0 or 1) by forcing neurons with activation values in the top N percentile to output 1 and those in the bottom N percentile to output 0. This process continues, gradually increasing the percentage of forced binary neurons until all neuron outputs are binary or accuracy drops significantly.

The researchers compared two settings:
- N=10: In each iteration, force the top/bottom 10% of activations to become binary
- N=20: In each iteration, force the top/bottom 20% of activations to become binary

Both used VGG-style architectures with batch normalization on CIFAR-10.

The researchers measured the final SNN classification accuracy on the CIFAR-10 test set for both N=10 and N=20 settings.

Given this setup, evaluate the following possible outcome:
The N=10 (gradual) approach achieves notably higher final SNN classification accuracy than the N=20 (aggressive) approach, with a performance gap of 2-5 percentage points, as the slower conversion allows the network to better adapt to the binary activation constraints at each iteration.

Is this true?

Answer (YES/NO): NO